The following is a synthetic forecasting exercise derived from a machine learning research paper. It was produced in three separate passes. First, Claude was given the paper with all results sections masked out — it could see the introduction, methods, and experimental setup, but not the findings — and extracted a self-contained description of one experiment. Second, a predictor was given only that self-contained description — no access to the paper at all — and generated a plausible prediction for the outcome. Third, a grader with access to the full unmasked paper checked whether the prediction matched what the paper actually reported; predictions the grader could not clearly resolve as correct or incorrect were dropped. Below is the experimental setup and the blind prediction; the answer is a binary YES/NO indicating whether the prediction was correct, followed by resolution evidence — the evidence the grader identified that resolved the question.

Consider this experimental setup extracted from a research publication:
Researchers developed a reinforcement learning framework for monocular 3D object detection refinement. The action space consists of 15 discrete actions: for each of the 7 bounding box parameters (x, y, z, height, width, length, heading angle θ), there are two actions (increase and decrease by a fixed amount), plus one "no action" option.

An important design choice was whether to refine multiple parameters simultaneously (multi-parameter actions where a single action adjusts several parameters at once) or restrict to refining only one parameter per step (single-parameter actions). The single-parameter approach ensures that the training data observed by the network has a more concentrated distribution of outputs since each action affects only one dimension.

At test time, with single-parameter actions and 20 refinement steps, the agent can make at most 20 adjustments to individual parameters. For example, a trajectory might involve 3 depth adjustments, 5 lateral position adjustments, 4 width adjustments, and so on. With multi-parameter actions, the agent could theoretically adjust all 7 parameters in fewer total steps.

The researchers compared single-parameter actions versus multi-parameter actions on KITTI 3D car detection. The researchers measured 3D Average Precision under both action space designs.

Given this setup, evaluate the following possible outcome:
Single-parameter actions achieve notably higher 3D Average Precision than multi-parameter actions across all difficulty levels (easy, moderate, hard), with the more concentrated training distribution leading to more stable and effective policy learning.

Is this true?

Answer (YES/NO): NO